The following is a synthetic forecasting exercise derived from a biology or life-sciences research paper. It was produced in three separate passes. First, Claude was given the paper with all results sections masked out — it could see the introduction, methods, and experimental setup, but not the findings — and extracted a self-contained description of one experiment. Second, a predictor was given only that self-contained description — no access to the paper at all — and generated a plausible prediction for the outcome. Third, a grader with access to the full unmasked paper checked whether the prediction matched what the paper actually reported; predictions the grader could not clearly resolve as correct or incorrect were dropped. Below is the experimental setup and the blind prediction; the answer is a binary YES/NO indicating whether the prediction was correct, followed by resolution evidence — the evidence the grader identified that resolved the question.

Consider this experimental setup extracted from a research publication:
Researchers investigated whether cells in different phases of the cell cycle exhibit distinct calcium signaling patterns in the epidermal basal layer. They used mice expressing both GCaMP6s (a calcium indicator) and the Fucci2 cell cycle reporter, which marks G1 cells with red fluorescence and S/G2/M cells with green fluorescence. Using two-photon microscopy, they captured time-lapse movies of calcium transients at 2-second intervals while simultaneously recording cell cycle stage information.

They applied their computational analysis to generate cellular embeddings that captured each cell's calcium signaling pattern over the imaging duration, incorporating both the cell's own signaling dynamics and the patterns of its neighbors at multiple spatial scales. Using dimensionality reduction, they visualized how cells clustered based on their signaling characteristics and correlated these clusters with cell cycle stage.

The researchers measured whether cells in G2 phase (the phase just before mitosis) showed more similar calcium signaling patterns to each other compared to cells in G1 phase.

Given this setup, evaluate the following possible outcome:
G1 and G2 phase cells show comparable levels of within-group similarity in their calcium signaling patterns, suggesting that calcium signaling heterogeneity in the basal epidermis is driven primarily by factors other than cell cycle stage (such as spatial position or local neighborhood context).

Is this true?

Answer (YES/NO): NO